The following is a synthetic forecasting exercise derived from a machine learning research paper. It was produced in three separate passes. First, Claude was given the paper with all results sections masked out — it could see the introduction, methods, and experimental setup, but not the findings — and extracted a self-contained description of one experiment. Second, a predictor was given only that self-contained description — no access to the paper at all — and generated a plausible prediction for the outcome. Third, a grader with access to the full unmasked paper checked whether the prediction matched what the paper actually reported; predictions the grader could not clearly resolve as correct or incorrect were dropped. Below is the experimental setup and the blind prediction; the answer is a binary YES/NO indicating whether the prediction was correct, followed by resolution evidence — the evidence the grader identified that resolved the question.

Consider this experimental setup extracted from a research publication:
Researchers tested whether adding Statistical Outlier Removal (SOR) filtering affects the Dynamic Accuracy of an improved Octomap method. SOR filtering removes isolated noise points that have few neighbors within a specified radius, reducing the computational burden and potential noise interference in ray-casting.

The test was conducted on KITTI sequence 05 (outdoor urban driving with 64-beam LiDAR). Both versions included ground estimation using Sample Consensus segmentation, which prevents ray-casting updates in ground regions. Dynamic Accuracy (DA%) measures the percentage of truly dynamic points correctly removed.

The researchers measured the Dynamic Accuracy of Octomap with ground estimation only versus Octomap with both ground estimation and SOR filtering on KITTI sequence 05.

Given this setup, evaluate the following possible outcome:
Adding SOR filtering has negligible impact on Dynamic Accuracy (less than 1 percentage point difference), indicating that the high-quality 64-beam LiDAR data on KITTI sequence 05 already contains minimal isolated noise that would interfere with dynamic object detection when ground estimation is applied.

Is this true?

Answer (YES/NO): NO